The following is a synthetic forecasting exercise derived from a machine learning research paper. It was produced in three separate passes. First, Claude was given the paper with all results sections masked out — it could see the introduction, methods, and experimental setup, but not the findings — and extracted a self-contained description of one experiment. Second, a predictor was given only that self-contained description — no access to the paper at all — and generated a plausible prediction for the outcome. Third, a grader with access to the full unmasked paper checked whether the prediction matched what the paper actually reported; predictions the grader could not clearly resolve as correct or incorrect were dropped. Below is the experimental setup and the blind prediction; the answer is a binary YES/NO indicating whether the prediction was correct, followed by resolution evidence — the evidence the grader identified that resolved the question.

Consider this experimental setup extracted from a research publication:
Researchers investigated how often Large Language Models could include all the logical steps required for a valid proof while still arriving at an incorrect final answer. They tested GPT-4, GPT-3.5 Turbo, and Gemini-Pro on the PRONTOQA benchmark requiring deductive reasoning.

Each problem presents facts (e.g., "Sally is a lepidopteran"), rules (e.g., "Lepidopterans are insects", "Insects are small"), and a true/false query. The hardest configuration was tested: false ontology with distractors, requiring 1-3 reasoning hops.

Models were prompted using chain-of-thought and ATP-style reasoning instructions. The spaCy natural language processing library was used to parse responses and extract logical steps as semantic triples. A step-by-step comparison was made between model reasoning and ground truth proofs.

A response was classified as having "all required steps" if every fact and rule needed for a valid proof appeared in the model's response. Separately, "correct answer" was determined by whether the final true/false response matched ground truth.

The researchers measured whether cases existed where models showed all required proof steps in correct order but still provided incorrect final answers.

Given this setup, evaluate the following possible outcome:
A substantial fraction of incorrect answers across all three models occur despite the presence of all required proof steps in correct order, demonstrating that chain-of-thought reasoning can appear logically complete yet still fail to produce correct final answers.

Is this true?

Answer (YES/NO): YES